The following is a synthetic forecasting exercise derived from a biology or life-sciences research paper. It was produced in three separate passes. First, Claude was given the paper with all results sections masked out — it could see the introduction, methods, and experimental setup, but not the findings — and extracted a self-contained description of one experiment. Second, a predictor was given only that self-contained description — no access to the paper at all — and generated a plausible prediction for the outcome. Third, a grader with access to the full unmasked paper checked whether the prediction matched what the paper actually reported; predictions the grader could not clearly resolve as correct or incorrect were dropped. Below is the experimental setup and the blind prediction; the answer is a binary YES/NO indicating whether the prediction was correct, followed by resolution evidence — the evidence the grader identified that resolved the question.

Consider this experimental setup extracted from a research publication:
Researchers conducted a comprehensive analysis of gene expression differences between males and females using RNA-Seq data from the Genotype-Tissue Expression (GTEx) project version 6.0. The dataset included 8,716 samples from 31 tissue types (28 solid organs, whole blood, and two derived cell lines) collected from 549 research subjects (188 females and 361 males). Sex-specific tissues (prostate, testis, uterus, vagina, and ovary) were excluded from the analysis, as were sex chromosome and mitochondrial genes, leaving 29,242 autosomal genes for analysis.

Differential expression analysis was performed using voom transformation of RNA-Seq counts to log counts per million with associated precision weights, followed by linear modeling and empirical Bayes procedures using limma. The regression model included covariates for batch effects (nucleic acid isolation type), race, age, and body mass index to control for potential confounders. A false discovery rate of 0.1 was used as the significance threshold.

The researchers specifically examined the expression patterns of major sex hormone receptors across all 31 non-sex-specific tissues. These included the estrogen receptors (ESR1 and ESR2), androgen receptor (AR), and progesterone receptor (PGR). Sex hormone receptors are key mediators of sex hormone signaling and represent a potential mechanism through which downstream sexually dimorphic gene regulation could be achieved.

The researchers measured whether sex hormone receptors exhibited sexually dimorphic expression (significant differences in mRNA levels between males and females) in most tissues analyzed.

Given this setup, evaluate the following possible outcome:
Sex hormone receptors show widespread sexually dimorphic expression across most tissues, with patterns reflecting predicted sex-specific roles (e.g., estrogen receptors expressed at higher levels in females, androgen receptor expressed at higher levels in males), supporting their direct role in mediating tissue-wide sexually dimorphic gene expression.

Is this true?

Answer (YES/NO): NO